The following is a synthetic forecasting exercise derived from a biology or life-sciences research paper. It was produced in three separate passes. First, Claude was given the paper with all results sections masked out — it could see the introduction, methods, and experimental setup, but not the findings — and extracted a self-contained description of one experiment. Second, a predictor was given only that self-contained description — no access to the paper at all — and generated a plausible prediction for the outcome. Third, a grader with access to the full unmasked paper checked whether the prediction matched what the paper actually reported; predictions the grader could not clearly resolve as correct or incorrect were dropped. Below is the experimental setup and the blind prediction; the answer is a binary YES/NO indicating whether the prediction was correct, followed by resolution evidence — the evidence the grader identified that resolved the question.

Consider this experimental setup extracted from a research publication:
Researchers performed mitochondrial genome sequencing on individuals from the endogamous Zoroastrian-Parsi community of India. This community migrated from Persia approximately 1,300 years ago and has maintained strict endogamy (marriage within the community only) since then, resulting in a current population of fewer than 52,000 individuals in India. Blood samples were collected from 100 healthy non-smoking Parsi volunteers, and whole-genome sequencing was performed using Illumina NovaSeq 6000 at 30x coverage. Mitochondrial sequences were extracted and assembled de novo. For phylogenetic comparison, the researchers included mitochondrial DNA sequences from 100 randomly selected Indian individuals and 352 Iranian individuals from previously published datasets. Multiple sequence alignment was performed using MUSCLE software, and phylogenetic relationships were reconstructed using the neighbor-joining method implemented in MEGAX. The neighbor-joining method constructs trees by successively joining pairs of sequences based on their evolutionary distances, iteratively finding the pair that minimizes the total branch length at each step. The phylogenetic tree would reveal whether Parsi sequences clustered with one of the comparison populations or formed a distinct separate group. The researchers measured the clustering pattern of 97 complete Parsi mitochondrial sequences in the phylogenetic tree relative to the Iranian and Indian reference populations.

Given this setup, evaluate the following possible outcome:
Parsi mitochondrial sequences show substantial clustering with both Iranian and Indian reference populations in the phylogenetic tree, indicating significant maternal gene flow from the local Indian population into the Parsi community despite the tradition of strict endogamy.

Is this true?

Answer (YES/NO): NO